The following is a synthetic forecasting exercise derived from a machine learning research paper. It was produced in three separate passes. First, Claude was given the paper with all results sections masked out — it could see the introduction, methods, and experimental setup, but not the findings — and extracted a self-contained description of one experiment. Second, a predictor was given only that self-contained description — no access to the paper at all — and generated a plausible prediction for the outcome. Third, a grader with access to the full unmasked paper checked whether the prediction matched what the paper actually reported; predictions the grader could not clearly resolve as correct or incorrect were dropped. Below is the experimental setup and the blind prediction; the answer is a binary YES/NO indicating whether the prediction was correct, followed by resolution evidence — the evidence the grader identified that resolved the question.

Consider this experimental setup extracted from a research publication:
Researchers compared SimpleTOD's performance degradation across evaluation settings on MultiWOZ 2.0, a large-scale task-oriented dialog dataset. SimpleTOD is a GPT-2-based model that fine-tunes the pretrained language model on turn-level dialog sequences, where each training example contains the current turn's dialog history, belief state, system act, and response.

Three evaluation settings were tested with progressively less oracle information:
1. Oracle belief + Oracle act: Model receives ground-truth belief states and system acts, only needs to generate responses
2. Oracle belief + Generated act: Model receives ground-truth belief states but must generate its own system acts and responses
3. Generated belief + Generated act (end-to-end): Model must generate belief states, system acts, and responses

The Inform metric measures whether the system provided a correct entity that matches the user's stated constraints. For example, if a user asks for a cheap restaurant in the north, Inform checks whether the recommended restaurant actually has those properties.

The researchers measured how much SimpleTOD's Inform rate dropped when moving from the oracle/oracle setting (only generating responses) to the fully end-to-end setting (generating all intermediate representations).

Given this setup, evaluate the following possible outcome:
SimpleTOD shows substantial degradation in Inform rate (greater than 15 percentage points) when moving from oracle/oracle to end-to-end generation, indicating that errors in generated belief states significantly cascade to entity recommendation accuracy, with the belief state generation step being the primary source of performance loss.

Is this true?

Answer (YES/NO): NO